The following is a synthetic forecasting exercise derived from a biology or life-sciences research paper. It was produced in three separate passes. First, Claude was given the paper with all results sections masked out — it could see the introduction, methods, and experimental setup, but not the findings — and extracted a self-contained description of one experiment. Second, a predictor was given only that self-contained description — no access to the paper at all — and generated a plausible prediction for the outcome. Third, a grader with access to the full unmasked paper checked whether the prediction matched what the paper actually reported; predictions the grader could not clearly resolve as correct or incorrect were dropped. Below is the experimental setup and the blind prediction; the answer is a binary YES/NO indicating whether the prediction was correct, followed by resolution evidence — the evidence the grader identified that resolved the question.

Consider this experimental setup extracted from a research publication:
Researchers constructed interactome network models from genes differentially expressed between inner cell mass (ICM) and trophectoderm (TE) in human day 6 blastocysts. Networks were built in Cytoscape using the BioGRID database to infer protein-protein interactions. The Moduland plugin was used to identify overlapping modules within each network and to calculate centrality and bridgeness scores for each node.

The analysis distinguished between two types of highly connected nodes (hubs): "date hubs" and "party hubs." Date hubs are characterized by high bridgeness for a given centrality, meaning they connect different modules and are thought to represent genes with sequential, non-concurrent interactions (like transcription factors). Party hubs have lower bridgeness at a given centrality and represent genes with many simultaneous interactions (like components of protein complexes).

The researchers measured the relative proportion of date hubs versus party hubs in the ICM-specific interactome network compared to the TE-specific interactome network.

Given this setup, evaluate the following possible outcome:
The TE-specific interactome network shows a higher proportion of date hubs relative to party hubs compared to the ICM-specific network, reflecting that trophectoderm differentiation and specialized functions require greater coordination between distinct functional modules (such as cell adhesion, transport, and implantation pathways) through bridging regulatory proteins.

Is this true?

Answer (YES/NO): NO